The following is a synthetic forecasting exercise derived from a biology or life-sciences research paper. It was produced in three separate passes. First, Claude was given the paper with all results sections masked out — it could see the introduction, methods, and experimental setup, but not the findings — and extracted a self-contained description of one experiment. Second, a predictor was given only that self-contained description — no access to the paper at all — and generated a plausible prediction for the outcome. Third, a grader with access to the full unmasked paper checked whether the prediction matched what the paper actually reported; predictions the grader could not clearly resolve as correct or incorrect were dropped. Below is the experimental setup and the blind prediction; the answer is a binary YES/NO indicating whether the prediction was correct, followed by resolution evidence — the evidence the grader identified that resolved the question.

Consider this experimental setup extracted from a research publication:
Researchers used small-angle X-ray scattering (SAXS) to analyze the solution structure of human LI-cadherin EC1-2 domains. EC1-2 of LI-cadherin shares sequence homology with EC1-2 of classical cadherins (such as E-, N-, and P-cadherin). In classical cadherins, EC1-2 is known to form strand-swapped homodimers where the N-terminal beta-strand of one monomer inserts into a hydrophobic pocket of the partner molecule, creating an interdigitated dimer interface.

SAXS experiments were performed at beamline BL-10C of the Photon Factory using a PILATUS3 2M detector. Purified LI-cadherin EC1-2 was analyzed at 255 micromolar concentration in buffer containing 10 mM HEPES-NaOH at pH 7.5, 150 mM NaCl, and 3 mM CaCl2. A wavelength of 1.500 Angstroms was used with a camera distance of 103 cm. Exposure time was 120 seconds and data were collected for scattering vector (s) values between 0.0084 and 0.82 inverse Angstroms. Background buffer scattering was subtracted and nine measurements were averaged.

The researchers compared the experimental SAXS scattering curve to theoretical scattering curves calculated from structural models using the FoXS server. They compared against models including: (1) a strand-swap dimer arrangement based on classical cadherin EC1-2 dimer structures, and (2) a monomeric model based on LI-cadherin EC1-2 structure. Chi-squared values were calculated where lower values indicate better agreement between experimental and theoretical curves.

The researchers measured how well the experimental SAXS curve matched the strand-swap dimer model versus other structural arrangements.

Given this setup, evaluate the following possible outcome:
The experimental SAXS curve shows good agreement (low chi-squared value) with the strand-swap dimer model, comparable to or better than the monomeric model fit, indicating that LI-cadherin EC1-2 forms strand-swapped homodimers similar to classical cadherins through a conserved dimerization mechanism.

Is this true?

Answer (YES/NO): NO